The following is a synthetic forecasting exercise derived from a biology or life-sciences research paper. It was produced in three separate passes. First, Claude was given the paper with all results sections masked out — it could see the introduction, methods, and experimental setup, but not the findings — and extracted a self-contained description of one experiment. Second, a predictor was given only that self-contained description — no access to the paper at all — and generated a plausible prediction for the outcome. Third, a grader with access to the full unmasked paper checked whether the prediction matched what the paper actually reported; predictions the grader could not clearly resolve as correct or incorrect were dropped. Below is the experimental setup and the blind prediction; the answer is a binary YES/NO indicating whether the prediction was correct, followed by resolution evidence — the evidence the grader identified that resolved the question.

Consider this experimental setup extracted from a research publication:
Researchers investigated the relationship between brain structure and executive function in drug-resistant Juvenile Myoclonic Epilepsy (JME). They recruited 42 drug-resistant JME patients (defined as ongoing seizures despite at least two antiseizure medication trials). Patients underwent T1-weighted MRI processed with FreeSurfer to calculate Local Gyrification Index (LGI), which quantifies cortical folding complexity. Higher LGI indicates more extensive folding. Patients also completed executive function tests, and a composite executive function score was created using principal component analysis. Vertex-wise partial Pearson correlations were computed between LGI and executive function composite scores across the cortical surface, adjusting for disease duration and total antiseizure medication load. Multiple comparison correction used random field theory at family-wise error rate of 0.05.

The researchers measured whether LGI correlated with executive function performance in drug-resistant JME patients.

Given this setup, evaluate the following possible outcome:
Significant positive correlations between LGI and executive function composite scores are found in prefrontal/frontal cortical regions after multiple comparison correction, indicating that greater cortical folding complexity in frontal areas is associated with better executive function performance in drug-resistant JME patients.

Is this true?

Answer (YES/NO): NO